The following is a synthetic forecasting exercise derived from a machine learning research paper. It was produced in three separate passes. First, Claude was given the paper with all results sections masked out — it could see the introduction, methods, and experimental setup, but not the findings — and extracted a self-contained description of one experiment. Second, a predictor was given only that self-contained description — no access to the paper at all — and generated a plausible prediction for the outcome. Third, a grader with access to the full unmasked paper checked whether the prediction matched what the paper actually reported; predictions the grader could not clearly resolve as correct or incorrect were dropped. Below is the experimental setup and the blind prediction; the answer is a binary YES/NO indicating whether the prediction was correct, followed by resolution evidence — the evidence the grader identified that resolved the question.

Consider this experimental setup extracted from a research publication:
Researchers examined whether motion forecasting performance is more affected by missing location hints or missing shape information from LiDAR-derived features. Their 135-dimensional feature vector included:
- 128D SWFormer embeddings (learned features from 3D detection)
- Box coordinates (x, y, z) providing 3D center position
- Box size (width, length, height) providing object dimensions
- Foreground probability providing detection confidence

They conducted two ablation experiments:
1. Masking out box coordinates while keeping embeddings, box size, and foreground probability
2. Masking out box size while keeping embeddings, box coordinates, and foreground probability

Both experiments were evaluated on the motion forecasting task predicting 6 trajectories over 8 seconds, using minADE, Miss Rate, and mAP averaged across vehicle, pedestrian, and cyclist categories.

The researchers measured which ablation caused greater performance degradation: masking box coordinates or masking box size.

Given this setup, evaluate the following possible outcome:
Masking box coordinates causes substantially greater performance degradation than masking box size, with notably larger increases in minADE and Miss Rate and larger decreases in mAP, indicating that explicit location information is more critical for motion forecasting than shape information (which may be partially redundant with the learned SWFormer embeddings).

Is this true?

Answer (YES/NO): YES